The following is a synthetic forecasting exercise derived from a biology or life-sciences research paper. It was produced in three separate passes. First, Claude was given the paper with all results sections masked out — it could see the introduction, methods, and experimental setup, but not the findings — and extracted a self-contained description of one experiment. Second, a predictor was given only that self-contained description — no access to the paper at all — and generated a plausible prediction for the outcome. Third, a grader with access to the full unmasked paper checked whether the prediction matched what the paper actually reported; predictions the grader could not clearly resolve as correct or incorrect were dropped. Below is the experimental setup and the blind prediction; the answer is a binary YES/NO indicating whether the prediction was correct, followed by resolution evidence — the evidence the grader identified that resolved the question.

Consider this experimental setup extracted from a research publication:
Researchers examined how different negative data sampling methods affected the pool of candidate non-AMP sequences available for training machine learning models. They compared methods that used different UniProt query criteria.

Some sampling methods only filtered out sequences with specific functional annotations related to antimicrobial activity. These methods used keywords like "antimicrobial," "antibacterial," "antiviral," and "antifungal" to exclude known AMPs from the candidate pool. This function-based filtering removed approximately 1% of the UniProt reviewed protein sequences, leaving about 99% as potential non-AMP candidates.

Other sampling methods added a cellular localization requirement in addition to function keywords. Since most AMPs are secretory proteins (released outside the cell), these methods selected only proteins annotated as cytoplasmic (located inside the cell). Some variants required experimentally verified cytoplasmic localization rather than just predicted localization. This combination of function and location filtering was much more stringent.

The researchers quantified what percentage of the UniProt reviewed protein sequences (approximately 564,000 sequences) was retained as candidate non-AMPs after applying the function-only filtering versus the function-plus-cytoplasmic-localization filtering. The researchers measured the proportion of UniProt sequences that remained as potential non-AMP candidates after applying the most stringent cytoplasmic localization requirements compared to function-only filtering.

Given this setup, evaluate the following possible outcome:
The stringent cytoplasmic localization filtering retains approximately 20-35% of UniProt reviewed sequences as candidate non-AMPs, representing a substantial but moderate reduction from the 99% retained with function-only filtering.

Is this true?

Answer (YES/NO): NO